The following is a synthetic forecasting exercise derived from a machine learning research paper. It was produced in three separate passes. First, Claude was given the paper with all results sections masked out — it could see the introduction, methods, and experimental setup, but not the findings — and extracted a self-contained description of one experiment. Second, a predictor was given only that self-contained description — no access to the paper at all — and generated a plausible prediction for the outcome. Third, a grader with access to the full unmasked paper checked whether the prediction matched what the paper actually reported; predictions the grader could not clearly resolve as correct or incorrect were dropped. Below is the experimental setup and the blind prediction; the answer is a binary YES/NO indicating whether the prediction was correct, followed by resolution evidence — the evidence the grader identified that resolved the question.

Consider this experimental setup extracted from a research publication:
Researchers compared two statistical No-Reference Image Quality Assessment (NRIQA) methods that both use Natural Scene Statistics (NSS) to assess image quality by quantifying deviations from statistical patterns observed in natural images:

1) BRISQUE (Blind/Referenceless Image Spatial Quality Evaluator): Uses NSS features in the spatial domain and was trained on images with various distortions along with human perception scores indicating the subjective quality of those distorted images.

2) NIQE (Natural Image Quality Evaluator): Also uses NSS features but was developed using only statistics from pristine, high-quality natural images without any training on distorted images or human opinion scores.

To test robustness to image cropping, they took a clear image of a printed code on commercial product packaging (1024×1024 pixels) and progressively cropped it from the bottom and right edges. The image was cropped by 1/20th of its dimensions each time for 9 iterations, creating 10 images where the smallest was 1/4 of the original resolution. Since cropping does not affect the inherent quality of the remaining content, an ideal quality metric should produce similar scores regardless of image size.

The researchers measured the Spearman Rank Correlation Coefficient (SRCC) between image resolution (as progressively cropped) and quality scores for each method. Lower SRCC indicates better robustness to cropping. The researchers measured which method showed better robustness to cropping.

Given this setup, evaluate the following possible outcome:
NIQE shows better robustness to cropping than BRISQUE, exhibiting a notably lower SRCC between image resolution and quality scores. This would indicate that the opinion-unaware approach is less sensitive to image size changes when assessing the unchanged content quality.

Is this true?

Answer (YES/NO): NO